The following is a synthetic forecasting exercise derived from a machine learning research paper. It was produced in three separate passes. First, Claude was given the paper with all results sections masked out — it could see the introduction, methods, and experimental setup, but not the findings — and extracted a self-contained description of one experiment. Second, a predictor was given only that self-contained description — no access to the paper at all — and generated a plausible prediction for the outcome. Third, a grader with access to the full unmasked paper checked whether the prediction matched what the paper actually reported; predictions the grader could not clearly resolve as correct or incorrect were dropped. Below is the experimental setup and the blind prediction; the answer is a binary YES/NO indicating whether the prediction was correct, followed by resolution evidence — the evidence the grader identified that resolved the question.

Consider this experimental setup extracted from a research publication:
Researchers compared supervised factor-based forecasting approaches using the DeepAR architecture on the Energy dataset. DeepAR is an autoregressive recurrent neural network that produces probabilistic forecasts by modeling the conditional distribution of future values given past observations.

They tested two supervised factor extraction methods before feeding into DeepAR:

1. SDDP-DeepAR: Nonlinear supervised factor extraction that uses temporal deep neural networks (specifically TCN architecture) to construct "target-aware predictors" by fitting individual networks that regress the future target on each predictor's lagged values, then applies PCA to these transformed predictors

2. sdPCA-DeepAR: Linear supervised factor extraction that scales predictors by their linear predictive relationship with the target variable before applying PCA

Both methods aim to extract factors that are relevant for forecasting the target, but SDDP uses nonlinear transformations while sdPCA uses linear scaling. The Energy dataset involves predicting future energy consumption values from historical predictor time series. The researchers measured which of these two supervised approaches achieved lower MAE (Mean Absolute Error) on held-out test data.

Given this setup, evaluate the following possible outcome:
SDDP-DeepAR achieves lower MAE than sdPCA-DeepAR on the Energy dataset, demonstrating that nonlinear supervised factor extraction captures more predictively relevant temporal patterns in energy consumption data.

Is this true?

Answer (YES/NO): NO